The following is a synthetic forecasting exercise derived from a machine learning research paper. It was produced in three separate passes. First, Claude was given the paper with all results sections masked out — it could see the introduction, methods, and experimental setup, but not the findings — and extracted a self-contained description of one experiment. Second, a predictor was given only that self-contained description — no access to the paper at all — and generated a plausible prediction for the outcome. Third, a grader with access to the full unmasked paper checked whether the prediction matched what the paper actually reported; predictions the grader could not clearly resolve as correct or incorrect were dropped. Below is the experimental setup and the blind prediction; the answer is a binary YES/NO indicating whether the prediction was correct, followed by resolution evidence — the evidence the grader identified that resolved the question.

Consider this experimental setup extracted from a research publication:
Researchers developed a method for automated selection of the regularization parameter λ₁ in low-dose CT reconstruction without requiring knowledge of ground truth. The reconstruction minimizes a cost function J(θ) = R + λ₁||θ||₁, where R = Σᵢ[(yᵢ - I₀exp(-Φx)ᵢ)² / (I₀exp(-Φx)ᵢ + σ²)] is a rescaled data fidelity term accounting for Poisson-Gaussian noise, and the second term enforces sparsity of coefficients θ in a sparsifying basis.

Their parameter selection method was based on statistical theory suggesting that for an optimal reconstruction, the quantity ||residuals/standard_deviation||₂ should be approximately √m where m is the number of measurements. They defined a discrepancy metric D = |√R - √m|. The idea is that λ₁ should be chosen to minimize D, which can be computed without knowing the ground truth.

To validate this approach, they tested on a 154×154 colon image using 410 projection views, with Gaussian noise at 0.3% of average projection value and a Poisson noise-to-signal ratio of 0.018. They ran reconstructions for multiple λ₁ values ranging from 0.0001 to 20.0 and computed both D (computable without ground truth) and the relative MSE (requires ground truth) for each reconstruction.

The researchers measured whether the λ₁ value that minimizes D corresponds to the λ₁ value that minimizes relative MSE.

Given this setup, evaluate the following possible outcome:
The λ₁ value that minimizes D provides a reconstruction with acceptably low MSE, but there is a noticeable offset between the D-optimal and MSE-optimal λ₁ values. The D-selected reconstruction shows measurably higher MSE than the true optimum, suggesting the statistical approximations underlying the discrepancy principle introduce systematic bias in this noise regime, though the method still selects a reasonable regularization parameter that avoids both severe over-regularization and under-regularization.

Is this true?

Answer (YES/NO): NO